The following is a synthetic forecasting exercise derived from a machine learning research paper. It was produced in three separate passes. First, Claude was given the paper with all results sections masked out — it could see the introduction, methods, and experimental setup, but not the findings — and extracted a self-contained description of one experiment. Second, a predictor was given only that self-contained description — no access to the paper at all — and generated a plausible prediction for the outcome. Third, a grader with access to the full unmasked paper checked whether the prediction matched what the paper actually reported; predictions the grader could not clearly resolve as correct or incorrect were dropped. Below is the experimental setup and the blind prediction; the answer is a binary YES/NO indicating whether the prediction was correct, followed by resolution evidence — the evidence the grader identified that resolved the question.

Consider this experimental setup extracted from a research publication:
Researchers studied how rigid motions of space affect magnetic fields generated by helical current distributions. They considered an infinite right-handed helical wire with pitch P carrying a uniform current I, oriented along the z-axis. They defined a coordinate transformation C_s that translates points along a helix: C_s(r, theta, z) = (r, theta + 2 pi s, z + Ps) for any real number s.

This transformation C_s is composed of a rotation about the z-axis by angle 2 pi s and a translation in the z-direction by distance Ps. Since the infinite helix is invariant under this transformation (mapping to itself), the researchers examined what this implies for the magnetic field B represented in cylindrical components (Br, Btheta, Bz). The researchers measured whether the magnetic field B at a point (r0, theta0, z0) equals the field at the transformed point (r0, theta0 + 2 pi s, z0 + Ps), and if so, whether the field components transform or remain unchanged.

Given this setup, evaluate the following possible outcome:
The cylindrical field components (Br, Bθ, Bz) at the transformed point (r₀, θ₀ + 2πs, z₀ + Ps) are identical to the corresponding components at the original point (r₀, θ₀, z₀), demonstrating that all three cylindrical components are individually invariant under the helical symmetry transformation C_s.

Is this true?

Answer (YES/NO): YES